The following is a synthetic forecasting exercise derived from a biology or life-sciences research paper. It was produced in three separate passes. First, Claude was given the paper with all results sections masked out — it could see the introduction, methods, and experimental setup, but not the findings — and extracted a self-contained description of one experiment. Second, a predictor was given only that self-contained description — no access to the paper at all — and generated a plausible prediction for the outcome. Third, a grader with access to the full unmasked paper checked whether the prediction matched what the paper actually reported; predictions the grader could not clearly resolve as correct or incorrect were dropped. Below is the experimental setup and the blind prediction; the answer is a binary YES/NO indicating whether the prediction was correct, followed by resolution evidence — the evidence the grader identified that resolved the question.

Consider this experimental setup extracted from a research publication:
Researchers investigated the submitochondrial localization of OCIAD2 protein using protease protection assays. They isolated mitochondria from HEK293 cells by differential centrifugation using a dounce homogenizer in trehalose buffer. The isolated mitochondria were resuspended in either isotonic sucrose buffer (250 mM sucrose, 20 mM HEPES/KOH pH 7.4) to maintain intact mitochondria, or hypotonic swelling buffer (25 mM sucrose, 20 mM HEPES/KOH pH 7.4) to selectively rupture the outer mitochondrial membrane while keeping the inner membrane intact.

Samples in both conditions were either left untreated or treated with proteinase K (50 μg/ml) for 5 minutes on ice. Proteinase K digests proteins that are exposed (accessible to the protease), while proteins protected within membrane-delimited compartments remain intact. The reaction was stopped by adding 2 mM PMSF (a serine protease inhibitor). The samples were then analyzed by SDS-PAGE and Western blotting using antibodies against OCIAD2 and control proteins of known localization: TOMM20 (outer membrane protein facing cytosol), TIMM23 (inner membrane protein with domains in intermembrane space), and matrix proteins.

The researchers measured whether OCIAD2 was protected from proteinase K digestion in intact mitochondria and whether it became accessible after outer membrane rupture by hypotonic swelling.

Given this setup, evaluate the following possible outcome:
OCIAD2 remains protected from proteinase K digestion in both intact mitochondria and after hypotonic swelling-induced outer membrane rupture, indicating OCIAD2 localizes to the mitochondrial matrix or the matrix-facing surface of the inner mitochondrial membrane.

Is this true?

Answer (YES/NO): NO